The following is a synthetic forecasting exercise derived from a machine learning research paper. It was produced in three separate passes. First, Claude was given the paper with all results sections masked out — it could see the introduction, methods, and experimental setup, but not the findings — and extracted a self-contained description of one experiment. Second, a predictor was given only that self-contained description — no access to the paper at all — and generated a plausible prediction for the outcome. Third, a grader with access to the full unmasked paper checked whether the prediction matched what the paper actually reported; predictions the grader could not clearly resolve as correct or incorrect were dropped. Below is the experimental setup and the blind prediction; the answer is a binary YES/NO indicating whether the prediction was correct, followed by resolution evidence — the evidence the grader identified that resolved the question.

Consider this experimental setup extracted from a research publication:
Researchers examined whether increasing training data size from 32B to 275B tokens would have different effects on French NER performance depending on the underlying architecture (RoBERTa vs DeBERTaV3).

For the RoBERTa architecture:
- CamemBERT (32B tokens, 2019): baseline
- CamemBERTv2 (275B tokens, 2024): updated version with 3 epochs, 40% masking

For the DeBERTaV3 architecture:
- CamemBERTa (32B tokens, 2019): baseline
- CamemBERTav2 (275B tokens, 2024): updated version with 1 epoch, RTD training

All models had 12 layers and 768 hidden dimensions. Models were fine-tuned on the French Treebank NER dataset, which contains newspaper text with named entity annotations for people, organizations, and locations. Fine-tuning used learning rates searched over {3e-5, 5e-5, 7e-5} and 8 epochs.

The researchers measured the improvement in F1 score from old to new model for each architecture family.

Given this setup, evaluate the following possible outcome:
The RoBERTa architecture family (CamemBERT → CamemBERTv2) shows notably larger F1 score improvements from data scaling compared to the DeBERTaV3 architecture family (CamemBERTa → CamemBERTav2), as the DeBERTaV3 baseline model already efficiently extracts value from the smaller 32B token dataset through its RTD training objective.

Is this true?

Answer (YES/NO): NO